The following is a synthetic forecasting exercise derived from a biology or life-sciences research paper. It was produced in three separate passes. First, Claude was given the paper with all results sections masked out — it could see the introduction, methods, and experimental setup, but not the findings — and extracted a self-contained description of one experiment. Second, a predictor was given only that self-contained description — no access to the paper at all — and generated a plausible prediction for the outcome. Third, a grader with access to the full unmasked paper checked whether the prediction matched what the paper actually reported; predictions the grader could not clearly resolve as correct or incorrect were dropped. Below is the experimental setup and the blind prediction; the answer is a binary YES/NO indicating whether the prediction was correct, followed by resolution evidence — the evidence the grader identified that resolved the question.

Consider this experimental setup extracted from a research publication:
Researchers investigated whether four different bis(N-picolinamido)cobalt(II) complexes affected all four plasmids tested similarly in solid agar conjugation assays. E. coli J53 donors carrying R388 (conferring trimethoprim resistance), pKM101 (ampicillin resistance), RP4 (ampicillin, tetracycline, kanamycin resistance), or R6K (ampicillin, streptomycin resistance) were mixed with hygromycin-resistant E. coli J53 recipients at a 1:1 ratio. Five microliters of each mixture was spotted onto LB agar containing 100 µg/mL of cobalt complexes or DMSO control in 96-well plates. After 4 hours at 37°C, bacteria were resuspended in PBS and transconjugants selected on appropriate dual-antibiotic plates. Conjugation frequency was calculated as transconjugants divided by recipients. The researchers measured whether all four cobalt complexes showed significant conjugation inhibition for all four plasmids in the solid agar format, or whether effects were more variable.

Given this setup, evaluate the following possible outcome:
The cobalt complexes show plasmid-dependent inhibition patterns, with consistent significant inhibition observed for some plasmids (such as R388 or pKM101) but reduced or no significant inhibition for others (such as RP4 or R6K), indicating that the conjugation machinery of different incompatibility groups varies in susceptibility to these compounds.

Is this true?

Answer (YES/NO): NO